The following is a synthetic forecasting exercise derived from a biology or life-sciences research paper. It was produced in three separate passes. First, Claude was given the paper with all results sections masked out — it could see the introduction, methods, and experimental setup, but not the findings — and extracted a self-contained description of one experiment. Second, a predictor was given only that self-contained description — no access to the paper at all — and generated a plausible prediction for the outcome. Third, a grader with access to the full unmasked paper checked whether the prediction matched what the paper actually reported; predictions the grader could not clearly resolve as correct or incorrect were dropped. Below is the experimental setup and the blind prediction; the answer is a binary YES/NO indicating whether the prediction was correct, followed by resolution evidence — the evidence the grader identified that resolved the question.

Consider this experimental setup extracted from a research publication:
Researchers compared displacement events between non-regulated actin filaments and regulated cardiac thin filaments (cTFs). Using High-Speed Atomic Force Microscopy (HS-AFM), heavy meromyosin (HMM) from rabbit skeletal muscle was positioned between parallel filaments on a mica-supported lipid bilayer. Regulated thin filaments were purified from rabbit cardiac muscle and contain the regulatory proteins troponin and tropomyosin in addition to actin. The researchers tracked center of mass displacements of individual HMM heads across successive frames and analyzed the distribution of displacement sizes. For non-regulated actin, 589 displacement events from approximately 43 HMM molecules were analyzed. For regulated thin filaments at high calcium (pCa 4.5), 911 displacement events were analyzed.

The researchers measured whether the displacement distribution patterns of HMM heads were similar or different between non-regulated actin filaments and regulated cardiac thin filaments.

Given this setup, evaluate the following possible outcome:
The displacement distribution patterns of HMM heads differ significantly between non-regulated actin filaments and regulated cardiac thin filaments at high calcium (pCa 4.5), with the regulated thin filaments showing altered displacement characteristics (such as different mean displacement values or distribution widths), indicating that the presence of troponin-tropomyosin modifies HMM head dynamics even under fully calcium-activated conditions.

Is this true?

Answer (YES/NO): NO